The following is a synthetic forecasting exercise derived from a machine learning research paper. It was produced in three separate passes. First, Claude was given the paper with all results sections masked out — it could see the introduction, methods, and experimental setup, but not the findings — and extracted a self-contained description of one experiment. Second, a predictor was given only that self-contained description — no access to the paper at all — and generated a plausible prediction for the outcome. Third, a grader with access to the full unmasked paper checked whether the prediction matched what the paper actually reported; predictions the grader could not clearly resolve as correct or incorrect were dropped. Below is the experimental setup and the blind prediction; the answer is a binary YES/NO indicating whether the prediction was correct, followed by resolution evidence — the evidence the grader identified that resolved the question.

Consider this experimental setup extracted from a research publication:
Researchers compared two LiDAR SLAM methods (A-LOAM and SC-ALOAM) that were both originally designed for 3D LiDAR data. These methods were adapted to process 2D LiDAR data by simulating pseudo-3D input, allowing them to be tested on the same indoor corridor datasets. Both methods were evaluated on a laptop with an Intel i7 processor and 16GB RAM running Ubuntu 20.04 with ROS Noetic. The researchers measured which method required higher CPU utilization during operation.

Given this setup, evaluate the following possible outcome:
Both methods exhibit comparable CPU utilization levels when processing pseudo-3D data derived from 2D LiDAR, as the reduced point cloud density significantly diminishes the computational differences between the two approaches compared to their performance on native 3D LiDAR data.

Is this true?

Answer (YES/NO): NO